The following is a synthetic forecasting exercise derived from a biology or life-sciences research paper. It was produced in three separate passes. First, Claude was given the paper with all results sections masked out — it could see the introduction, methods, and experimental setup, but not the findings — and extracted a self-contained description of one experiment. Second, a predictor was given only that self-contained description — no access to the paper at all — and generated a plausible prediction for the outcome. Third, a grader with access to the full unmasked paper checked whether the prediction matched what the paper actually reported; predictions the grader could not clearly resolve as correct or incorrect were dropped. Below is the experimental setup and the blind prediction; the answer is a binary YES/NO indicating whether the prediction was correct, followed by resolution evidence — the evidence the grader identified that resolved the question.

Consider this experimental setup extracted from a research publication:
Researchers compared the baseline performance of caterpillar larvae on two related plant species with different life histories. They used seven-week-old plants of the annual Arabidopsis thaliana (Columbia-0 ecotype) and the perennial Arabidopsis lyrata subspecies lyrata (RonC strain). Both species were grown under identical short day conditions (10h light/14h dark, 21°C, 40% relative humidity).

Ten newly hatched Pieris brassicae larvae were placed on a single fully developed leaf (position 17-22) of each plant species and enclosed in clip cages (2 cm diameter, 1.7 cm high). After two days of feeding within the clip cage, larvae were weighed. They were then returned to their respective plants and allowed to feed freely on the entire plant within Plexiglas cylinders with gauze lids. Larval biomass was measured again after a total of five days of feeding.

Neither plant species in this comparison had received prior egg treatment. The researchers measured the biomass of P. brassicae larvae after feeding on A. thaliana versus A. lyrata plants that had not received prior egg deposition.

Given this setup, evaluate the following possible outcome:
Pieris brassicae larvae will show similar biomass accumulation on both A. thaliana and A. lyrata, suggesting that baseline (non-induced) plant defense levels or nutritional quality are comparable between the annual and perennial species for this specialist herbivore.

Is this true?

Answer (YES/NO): NO